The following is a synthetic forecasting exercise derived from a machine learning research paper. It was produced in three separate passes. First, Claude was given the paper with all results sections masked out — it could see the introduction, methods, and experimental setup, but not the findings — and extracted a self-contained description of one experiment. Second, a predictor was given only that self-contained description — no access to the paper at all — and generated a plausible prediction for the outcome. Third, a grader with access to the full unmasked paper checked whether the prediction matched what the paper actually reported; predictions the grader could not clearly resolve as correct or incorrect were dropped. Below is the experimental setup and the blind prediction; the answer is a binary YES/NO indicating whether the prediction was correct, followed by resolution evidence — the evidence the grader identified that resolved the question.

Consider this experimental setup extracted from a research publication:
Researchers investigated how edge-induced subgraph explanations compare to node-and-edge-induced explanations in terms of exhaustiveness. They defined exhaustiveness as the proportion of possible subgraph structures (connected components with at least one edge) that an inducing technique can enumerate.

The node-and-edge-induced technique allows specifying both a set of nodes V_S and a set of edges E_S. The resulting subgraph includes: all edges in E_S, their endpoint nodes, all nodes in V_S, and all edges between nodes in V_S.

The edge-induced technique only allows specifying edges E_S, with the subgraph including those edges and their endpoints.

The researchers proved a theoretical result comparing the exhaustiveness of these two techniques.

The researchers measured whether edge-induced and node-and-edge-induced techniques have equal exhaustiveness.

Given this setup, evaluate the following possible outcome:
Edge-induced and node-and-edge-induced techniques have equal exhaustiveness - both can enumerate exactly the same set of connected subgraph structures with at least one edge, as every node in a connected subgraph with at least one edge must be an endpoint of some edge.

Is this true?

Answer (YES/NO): YES